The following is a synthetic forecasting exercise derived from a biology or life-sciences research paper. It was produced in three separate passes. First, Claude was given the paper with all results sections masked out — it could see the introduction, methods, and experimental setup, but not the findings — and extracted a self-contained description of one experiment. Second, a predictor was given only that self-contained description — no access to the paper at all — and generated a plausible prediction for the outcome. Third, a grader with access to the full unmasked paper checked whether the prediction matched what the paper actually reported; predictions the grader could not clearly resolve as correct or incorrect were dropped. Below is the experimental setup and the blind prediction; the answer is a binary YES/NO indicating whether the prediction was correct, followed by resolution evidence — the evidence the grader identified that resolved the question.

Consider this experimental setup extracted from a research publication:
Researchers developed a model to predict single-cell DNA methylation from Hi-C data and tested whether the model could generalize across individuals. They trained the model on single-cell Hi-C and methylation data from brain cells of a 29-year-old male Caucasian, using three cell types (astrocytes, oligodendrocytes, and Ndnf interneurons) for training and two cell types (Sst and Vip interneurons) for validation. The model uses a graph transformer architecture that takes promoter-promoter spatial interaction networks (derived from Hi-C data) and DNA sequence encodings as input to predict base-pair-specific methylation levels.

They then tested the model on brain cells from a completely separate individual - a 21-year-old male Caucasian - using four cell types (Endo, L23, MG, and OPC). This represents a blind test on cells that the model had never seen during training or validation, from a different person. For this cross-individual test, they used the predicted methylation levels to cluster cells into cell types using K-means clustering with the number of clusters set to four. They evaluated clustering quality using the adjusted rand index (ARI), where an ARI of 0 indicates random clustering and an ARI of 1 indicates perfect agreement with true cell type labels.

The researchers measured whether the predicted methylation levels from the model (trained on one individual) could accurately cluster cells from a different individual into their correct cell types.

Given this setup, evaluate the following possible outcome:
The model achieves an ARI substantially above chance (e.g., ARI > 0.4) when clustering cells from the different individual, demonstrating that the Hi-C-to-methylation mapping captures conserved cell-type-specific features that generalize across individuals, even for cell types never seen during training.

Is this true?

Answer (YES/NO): YES